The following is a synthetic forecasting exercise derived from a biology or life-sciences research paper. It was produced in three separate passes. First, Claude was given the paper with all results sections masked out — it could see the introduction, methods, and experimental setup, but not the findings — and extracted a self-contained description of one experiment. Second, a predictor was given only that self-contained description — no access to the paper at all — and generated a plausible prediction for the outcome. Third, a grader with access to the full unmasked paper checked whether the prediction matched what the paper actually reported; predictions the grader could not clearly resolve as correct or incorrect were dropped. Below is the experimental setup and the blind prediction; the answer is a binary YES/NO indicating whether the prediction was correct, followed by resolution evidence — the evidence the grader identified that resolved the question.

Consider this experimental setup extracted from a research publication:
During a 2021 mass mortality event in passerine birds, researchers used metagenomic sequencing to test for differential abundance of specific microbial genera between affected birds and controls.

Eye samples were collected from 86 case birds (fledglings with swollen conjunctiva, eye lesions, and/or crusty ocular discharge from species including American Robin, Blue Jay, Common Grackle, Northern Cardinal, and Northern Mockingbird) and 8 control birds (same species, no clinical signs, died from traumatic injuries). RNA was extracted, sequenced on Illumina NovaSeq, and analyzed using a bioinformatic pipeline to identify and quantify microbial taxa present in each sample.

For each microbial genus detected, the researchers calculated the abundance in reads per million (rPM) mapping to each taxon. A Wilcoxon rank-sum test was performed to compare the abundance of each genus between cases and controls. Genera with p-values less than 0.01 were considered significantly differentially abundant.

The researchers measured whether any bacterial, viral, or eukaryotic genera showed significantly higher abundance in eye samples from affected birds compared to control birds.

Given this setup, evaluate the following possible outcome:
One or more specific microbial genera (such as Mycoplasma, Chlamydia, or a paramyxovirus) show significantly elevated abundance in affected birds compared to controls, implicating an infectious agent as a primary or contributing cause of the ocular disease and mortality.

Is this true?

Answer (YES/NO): NO